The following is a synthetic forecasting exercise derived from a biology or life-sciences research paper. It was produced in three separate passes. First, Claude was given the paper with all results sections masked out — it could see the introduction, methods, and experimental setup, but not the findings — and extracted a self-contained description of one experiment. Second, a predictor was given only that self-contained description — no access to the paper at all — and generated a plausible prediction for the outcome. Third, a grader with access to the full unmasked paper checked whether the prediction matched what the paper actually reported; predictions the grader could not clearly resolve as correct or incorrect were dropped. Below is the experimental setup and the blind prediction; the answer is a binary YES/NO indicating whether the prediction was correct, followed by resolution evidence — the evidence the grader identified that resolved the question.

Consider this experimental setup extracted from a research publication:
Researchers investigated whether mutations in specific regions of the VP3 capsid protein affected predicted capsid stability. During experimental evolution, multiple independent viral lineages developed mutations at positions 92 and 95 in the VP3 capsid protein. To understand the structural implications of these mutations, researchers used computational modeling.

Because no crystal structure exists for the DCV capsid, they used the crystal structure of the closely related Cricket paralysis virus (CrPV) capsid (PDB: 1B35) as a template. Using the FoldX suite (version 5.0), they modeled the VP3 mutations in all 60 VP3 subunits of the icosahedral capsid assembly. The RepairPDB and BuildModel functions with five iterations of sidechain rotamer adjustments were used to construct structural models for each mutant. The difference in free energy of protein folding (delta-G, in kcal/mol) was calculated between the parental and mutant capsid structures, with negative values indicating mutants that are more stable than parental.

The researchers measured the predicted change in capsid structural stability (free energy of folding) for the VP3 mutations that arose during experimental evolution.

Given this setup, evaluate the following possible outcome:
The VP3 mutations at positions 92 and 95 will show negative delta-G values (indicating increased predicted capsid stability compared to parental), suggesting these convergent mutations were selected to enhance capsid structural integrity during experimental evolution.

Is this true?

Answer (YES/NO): NO